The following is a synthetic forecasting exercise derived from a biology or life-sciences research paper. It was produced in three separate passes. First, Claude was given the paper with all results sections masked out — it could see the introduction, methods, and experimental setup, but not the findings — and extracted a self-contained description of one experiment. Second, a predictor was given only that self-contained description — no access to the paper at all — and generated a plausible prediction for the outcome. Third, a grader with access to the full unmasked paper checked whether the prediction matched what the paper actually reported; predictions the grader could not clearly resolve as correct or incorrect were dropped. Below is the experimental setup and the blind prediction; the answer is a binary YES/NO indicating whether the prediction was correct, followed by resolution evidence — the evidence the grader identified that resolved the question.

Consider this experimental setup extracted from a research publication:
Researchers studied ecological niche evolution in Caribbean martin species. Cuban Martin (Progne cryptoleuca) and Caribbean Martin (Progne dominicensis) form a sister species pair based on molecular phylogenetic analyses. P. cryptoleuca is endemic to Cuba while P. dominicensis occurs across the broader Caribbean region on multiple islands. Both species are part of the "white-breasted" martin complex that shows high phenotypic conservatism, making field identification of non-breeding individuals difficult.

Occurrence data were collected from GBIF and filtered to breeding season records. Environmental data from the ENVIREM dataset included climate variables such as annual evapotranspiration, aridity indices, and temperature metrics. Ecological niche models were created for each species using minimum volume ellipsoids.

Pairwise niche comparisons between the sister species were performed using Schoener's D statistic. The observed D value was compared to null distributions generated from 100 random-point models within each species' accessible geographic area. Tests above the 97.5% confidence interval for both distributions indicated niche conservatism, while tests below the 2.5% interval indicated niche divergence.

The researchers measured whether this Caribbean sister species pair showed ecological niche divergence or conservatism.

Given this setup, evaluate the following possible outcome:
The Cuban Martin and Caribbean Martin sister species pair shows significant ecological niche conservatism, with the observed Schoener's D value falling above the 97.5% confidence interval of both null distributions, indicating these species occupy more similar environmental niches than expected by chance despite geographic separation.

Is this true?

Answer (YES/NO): NO